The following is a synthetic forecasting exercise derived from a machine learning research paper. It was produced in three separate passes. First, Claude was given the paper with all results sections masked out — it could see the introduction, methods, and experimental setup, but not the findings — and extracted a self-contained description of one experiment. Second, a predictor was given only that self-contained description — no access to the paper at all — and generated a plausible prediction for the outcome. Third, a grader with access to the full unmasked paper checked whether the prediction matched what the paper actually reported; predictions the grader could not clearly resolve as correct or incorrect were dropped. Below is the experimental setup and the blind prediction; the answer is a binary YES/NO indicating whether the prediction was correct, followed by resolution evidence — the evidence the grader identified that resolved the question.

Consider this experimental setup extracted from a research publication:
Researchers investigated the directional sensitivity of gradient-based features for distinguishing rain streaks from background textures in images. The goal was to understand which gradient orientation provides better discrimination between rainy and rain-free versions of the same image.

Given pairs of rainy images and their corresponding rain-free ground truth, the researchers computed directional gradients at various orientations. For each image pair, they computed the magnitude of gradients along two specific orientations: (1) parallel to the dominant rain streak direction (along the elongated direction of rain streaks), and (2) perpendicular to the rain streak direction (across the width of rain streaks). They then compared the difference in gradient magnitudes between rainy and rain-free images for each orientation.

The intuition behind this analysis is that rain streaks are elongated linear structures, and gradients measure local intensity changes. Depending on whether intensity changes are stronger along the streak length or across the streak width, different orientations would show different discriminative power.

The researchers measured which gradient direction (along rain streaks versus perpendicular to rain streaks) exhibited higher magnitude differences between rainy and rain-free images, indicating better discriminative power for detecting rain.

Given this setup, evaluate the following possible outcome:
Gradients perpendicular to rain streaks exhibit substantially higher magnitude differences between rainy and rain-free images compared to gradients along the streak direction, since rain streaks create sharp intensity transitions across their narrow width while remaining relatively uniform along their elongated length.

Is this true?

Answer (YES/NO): YES